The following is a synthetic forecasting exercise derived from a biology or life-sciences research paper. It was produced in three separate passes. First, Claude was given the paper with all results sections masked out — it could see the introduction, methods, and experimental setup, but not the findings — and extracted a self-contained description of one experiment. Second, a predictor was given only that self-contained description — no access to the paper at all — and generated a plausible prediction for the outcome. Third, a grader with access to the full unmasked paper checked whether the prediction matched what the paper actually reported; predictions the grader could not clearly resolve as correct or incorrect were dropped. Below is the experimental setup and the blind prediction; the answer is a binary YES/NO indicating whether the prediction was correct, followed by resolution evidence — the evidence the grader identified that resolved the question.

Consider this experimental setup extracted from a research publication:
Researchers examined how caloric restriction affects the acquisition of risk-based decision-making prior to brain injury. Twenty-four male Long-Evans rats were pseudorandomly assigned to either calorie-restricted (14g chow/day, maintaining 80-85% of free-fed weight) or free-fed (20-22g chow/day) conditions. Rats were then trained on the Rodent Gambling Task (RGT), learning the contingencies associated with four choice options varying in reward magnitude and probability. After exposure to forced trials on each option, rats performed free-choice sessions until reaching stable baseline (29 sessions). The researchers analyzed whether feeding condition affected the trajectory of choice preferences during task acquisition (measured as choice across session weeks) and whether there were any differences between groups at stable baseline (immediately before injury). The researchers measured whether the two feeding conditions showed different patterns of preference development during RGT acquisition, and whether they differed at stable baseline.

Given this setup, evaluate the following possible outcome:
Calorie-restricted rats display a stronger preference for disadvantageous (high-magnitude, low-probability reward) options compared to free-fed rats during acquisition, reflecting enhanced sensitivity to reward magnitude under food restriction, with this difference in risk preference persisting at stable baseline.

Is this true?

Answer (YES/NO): NO